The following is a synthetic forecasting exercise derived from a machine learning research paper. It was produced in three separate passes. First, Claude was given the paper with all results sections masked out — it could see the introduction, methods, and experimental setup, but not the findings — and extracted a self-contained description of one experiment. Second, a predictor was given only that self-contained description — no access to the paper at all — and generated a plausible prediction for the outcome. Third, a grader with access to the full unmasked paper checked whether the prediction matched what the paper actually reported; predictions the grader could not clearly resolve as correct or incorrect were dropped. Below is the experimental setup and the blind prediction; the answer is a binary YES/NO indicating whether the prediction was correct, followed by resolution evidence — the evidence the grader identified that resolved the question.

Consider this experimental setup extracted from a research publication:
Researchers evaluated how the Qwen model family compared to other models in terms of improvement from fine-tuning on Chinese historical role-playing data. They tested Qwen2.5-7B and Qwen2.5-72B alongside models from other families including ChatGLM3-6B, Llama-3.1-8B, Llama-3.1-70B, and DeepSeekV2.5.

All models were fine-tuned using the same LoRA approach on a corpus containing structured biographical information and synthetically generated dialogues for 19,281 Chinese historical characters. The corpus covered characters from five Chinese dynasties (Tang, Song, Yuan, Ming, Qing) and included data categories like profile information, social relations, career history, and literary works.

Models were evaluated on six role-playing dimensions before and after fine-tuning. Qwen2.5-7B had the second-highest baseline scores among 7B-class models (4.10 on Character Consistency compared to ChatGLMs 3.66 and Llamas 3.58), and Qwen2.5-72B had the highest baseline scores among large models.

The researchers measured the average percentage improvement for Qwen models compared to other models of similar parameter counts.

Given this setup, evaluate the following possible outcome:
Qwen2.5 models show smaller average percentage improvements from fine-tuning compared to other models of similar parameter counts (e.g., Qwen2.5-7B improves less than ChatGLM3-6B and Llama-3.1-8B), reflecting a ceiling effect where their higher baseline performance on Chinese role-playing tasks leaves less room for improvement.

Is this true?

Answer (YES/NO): YES